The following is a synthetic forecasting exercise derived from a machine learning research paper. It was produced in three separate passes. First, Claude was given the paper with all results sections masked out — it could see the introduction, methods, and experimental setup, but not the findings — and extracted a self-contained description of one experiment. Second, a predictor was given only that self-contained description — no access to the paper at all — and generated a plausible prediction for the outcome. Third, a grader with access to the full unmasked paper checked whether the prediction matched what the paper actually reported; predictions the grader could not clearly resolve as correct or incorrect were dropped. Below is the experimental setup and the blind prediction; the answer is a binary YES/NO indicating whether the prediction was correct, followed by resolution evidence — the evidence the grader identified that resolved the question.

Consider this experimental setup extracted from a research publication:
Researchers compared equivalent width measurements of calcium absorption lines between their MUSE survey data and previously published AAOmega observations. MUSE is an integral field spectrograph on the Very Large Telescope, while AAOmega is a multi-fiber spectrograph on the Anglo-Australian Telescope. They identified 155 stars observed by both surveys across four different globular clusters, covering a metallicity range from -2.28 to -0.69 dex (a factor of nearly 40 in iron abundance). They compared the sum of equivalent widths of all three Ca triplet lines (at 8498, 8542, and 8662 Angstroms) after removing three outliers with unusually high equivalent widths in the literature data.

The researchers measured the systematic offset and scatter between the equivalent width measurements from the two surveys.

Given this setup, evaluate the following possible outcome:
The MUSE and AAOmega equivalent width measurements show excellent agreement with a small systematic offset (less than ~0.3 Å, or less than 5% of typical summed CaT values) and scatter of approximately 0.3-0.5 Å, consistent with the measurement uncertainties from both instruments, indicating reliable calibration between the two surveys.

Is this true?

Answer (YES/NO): NO